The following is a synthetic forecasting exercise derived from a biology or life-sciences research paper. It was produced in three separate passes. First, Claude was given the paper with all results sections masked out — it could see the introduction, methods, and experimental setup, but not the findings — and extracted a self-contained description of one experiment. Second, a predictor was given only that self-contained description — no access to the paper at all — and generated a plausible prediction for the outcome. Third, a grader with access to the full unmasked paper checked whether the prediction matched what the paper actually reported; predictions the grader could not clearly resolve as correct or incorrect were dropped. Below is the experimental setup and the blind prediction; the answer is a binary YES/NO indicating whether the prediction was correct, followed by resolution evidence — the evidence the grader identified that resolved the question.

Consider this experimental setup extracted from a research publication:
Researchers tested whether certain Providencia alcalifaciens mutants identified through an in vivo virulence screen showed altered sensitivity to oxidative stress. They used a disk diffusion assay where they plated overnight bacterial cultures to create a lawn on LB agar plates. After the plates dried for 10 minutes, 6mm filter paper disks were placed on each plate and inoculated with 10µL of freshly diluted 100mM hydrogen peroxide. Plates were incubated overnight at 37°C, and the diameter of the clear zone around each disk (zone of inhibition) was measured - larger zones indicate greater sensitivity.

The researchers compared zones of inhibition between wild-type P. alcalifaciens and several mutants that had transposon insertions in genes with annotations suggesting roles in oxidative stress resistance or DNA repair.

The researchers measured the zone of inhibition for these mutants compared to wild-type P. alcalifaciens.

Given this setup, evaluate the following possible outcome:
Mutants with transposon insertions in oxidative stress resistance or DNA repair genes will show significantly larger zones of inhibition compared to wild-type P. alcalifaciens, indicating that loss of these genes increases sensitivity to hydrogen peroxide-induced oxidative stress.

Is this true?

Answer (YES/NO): YES